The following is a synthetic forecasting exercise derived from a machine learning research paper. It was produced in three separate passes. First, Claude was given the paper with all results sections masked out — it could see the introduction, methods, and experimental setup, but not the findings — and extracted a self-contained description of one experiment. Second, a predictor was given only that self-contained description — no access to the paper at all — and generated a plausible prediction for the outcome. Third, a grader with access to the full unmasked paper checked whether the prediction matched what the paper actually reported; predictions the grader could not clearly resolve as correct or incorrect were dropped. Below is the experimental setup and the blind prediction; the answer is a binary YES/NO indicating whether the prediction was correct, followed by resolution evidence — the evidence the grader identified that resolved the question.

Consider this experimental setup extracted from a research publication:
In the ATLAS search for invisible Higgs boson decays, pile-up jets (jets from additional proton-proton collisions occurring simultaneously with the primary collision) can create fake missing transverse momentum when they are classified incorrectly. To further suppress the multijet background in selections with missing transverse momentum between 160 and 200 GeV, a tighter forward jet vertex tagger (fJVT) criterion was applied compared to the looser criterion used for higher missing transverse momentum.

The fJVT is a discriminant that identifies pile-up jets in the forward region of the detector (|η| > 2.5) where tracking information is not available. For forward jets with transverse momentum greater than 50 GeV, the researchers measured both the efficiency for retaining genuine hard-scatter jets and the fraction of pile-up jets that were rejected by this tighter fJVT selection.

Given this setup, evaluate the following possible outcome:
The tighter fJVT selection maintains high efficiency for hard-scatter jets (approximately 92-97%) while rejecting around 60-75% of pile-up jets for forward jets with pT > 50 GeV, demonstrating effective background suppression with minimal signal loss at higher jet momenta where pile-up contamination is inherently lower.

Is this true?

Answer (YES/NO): NO